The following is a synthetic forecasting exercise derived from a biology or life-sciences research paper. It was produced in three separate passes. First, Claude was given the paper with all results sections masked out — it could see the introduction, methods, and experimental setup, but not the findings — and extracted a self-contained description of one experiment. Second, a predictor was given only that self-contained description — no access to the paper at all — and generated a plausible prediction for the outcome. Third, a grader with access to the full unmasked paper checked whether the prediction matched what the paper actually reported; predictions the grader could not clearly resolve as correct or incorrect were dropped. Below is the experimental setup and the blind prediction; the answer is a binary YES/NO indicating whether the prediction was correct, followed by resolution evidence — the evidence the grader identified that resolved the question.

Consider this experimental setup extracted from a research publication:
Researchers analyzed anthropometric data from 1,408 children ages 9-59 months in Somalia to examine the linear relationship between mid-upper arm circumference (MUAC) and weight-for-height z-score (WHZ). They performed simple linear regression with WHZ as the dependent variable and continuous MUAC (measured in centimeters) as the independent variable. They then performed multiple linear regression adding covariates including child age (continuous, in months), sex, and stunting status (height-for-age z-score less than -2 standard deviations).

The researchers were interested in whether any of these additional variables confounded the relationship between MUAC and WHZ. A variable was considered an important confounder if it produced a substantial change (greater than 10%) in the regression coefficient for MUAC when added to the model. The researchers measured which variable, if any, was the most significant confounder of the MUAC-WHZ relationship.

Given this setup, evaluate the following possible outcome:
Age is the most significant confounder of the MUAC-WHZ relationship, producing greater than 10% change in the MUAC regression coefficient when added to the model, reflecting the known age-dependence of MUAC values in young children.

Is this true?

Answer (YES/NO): YES